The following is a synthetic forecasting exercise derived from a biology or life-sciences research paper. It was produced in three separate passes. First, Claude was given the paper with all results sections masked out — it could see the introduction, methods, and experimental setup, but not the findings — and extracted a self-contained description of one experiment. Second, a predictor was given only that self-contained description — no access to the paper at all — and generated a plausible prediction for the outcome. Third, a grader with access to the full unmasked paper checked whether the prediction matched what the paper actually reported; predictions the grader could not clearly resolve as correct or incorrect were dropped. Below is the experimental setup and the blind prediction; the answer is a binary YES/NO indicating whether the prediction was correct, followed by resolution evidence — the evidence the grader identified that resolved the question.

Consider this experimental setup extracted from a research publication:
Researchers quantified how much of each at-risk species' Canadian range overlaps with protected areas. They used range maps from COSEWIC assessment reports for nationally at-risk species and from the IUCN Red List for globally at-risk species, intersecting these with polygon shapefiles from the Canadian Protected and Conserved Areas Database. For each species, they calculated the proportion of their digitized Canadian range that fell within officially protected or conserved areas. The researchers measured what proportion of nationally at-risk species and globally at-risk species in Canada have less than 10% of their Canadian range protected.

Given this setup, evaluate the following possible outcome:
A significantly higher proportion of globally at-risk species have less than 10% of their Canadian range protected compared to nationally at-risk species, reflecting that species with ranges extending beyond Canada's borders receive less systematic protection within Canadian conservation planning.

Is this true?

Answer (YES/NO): NO